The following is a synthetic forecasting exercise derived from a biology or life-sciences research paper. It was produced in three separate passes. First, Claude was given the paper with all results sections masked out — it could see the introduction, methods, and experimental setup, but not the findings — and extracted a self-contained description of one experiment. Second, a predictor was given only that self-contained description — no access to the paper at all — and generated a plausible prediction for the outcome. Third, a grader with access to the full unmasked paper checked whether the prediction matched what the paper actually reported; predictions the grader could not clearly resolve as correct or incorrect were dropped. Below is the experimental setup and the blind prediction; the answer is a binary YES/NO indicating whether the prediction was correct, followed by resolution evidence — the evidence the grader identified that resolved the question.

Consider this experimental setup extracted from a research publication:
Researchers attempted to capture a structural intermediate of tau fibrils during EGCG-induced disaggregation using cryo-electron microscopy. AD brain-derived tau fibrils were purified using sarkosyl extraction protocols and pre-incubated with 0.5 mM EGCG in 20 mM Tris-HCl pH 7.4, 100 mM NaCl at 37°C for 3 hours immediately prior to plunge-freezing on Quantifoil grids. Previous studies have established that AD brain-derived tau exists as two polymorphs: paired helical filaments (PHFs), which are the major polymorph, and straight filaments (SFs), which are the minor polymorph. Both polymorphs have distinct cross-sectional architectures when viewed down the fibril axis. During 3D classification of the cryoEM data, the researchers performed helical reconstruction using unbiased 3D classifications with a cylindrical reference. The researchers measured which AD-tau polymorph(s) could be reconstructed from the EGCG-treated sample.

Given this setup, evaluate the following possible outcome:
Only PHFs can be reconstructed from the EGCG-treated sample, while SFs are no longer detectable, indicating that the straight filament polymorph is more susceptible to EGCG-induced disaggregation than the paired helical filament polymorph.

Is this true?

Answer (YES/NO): YES